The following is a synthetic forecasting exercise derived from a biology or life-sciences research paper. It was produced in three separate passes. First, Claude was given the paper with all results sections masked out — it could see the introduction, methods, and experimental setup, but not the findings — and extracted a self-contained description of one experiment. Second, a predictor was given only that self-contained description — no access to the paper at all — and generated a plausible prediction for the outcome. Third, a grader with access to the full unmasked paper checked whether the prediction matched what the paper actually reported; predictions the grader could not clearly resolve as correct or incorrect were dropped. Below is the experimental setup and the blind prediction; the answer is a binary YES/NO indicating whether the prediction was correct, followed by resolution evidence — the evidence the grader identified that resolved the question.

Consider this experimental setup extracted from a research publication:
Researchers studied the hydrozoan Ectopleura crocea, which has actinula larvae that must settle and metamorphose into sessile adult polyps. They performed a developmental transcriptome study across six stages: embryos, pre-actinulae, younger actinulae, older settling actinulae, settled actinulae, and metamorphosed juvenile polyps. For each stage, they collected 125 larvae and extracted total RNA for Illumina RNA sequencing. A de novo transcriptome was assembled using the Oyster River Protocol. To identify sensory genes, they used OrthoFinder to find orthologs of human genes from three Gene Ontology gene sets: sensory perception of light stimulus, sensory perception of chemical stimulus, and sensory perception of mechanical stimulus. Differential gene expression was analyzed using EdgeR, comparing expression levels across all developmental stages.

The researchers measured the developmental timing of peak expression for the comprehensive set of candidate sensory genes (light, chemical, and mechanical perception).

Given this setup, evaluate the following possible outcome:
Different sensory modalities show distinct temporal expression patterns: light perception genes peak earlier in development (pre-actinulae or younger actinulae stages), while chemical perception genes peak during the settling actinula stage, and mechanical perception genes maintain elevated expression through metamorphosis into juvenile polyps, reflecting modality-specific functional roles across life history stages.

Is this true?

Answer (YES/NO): NO